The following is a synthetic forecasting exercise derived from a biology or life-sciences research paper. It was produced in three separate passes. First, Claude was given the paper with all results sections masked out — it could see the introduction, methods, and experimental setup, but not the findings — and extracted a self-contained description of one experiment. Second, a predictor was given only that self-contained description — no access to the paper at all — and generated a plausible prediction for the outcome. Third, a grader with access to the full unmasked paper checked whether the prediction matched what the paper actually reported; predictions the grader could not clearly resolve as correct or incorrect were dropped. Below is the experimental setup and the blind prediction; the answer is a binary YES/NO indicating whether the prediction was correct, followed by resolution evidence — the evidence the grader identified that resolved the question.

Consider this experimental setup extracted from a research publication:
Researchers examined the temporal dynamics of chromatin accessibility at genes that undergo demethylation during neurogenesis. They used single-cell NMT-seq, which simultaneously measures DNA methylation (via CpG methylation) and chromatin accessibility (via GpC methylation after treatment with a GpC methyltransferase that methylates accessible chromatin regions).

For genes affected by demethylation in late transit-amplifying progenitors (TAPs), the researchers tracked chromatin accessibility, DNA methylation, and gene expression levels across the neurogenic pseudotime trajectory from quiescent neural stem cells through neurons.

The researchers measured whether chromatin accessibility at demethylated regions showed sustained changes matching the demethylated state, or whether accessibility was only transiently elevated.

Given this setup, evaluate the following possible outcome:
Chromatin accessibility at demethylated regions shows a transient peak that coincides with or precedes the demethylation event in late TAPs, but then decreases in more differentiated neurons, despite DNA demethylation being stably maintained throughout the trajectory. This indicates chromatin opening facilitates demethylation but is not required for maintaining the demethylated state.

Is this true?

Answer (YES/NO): NO